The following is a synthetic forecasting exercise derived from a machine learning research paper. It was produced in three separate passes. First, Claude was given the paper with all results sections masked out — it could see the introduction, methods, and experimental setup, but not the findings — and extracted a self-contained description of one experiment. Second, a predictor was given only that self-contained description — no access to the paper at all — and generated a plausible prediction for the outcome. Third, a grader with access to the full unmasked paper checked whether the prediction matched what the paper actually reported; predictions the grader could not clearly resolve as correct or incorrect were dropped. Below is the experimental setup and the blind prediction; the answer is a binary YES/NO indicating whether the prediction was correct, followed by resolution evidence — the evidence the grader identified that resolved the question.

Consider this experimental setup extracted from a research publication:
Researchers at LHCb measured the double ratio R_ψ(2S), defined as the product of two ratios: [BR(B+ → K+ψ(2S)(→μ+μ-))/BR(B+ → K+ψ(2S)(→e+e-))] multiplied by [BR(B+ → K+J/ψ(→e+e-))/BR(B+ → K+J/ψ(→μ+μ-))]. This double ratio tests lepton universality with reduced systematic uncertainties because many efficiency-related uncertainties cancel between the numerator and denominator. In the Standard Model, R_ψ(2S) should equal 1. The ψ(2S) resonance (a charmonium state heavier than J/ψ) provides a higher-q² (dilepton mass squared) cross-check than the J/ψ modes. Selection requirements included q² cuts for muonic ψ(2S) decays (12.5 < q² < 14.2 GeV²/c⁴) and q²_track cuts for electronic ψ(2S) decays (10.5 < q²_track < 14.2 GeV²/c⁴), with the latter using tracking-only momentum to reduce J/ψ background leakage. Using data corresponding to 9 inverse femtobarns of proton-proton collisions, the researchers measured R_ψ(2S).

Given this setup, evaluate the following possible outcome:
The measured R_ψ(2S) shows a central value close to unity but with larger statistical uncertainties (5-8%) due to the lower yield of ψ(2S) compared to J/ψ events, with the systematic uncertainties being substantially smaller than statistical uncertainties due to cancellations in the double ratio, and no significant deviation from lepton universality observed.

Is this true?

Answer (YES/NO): NO